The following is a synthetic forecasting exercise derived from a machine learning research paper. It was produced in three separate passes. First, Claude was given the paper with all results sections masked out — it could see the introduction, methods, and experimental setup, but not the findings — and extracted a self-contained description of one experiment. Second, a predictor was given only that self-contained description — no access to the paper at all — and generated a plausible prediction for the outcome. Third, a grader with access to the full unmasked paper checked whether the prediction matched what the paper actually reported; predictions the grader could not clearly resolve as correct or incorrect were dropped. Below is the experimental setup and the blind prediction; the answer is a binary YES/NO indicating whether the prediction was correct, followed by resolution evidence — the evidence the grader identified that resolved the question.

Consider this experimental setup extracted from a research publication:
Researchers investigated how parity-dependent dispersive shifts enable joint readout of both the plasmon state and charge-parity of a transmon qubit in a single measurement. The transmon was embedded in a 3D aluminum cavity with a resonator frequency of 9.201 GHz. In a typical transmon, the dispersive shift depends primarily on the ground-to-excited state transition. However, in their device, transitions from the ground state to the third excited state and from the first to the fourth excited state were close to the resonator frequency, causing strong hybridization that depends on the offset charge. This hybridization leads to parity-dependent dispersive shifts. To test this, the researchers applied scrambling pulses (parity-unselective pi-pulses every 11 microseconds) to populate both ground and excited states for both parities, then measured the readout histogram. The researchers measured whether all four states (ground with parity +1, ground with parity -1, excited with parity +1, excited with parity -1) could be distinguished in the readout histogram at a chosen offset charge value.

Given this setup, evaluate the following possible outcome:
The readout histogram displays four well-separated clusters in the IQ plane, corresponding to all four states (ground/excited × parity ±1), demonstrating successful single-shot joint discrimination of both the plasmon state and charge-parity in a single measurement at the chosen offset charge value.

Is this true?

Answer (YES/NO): YES